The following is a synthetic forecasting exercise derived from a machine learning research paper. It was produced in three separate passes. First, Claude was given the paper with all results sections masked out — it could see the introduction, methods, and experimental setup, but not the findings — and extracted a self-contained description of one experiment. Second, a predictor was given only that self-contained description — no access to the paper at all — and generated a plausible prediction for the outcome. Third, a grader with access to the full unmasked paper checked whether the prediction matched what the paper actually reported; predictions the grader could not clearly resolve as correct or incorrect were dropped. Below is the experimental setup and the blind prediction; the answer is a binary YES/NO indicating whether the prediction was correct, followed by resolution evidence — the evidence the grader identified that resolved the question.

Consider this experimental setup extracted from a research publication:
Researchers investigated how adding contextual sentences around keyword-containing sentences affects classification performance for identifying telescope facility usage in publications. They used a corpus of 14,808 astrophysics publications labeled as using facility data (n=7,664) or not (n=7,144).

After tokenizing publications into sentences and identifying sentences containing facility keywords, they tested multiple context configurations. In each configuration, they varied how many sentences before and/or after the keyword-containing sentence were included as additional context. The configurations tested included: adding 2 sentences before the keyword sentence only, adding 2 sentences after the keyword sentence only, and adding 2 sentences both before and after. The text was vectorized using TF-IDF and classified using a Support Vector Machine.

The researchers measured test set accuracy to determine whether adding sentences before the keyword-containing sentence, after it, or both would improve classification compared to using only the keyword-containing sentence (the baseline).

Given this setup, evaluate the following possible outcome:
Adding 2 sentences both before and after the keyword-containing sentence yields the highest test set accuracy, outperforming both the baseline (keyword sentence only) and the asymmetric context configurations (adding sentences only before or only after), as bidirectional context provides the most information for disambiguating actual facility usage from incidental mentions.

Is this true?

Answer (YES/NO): NO